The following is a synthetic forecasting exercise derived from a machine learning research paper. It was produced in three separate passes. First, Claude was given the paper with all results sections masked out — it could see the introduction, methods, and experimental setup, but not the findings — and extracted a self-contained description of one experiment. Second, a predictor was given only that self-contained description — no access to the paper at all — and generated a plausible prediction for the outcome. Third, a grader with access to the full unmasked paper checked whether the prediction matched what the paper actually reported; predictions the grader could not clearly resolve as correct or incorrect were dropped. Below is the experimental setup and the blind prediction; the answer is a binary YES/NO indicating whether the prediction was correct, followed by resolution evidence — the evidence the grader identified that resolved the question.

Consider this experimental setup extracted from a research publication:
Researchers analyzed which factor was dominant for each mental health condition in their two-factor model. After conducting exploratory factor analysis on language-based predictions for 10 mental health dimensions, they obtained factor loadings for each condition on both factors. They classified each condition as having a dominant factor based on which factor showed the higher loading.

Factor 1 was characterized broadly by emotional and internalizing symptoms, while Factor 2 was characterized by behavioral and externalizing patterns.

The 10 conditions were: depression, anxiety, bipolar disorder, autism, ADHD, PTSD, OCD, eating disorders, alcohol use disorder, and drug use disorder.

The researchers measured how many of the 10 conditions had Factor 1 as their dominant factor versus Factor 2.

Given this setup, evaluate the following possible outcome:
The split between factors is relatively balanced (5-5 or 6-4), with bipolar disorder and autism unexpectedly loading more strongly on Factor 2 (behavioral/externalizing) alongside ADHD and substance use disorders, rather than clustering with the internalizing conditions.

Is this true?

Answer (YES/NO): NO